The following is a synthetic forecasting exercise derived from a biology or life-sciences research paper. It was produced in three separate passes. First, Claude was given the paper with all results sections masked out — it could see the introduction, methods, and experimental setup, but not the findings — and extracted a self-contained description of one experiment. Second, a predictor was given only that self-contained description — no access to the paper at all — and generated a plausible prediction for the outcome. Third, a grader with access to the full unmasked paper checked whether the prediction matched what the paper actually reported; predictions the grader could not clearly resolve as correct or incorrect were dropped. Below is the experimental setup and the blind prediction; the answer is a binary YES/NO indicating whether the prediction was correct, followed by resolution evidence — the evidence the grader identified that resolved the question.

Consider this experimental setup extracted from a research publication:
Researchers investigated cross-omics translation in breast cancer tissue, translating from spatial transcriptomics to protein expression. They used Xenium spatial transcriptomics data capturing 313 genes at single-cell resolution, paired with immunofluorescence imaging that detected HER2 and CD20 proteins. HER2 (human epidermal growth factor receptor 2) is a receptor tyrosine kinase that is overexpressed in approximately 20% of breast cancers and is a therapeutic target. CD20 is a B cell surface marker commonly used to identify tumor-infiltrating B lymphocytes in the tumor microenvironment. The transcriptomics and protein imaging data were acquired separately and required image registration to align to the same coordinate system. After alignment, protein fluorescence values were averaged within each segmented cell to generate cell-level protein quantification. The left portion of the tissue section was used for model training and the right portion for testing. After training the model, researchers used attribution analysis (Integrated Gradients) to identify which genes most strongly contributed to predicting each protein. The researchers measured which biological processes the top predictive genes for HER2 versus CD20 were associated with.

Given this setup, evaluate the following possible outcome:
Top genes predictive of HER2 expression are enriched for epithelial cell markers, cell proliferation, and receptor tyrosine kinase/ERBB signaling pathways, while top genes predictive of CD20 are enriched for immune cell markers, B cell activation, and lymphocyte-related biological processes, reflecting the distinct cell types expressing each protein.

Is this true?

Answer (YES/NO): NO